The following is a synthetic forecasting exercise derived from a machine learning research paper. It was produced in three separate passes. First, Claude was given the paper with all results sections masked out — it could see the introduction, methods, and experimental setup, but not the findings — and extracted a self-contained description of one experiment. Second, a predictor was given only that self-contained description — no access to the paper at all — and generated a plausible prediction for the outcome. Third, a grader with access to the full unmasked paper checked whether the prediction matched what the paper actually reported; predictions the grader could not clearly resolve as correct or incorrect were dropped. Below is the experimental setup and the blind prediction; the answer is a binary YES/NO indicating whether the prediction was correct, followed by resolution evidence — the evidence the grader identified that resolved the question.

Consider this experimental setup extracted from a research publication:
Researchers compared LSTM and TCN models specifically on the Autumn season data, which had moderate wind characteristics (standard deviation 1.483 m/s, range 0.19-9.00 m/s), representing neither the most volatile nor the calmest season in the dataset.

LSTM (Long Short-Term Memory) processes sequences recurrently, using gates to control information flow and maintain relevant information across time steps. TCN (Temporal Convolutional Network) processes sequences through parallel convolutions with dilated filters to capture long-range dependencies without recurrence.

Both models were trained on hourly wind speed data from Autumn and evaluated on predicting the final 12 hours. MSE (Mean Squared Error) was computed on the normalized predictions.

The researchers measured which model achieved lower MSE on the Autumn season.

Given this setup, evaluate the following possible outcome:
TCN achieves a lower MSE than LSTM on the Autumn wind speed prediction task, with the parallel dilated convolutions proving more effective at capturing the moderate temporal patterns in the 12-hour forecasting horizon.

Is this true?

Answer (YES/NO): YES